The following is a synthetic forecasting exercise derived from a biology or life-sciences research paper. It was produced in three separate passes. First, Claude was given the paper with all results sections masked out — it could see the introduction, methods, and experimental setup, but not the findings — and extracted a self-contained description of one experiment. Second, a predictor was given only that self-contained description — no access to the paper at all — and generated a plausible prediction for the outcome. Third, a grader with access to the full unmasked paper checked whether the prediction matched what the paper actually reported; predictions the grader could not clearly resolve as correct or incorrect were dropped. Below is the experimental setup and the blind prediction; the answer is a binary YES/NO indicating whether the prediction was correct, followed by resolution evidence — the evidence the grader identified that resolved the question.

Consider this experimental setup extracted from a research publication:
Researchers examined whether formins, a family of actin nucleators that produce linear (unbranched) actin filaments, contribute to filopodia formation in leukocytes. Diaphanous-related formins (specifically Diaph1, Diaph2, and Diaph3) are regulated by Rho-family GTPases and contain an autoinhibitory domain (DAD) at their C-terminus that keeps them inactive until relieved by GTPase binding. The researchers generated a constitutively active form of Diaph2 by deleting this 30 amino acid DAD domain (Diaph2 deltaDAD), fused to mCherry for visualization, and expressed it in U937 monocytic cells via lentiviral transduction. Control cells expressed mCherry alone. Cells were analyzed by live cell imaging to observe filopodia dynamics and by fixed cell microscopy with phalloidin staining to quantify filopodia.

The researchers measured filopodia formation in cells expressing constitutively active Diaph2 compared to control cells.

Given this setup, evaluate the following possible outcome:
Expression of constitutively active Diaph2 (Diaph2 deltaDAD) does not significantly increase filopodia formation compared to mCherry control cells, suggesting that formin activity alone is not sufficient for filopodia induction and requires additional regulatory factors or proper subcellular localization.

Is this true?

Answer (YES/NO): NO